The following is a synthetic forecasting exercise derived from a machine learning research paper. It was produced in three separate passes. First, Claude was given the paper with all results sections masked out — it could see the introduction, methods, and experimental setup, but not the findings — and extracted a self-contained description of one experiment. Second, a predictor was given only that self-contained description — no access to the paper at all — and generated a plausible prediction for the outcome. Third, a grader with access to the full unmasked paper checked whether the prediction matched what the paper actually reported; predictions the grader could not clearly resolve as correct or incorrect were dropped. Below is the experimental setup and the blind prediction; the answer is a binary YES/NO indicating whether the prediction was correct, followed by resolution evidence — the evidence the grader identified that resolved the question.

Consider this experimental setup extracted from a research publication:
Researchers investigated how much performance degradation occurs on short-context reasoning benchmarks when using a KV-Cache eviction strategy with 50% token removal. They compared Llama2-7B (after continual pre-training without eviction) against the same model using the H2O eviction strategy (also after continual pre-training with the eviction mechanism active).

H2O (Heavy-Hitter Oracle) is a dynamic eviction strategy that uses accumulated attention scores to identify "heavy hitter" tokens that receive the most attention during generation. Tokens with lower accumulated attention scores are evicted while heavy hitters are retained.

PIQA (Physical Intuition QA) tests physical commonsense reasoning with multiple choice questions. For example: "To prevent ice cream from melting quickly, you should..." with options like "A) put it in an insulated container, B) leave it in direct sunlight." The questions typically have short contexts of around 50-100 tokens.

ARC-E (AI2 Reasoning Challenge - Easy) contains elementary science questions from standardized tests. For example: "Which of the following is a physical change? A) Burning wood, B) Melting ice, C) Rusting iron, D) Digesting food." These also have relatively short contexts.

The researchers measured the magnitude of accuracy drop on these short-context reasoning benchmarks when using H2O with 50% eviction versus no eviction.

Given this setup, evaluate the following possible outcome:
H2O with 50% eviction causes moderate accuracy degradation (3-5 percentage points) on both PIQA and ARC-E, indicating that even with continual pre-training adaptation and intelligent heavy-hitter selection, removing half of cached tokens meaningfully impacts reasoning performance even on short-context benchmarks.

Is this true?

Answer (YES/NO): NO